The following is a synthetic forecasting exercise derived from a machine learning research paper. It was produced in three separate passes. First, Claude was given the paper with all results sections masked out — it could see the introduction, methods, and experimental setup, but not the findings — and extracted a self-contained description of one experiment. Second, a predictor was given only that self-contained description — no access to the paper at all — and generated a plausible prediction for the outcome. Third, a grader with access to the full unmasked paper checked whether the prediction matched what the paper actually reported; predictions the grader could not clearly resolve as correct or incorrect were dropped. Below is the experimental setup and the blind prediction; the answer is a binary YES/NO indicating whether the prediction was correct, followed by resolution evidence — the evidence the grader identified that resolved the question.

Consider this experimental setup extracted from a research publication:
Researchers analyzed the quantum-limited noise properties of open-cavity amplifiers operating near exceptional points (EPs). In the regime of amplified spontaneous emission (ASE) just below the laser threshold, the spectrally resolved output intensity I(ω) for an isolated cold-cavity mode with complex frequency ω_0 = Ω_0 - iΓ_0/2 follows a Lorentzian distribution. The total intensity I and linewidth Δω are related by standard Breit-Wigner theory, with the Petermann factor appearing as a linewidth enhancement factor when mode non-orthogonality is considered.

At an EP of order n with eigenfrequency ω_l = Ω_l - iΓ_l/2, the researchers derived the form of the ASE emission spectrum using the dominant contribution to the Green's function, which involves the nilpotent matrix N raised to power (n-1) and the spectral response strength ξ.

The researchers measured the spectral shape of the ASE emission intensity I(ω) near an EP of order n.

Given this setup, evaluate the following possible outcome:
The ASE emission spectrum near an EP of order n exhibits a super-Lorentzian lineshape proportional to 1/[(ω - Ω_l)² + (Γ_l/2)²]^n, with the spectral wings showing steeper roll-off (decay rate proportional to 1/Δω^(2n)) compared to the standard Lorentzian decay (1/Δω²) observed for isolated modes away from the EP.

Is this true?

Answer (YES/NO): NO